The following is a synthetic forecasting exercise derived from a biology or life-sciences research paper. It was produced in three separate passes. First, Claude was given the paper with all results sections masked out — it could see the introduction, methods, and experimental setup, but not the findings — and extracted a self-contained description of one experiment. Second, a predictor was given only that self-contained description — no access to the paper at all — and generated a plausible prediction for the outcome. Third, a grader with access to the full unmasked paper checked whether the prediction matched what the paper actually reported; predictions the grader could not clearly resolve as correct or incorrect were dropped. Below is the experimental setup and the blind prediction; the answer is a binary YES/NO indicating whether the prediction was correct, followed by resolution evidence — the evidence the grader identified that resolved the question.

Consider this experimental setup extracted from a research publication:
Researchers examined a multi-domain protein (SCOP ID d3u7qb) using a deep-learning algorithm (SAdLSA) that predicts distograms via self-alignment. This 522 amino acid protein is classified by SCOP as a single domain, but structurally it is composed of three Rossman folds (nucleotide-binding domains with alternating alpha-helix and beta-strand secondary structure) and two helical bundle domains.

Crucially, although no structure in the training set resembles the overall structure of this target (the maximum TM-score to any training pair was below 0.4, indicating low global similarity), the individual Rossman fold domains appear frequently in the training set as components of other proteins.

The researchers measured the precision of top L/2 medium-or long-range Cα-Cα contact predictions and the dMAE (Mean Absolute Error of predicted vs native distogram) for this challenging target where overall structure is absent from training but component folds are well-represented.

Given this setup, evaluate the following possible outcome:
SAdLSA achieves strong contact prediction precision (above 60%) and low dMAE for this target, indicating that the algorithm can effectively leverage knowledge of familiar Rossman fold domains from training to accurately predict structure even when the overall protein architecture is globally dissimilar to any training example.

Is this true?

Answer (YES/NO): YES